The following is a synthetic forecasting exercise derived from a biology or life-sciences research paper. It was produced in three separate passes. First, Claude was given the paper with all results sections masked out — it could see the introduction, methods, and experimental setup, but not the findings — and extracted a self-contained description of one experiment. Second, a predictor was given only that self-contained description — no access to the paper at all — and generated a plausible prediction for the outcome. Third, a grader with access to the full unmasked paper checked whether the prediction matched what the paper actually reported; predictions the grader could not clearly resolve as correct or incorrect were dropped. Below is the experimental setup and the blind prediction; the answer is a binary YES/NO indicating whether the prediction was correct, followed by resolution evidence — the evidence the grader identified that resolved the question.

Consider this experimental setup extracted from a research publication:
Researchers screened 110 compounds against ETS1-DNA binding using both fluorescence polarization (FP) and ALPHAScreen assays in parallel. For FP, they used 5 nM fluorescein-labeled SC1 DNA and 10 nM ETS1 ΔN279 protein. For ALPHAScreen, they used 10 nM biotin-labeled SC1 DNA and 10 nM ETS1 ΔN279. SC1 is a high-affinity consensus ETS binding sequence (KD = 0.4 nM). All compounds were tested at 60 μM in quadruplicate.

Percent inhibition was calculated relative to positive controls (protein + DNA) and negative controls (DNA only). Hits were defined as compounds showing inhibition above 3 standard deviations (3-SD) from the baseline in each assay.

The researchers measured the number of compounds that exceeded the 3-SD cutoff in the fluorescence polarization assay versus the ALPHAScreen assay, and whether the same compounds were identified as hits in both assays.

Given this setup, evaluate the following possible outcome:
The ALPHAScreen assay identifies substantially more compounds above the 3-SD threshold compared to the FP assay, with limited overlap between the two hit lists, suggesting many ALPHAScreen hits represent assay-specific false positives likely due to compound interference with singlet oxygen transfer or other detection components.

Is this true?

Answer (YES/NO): YES